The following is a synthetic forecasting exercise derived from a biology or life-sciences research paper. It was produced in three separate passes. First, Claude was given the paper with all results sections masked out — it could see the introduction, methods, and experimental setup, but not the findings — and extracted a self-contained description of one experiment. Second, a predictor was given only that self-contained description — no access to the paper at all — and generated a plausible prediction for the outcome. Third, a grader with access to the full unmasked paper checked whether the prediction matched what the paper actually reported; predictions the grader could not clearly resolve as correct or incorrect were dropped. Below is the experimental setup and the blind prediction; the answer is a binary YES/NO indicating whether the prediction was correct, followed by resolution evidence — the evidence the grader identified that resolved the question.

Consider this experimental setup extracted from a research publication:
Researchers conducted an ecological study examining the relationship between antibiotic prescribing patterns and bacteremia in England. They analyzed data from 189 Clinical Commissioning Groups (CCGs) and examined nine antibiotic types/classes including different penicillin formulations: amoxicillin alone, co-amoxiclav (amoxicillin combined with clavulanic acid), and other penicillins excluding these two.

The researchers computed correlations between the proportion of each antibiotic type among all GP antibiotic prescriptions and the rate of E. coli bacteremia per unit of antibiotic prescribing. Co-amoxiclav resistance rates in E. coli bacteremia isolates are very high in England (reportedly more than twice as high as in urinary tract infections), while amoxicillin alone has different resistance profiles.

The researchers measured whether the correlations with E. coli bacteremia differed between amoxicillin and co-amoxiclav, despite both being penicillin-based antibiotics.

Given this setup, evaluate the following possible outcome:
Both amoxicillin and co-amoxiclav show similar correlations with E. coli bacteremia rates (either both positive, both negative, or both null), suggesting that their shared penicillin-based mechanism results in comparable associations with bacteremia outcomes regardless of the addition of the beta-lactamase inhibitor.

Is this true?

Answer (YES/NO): YES